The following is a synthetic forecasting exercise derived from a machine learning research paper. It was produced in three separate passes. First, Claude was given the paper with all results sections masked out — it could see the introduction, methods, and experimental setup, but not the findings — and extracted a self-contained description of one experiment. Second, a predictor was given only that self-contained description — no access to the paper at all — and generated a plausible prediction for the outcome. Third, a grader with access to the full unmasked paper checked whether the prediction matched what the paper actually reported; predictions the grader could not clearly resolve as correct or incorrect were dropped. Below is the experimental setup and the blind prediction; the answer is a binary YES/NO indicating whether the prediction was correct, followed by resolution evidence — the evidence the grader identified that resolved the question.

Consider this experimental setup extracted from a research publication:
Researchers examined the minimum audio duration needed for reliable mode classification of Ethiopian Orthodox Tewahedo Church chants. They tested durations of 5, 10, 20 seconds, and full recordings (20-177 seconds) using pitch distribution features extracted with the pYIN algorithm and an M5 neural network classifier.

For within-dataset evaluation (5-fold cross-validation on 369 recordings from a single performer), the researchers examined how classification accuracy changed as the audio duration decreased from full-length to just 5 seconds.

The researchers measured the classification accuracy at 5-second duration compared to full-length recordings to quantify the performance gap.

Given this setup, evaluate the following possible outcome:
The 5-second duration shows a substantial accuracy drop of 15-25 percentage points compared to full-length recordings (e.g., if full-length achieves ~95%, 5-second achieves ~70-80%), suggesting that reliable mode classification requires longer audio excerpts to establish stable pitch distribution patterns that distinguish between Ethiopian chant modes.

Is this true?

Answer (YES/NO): NO